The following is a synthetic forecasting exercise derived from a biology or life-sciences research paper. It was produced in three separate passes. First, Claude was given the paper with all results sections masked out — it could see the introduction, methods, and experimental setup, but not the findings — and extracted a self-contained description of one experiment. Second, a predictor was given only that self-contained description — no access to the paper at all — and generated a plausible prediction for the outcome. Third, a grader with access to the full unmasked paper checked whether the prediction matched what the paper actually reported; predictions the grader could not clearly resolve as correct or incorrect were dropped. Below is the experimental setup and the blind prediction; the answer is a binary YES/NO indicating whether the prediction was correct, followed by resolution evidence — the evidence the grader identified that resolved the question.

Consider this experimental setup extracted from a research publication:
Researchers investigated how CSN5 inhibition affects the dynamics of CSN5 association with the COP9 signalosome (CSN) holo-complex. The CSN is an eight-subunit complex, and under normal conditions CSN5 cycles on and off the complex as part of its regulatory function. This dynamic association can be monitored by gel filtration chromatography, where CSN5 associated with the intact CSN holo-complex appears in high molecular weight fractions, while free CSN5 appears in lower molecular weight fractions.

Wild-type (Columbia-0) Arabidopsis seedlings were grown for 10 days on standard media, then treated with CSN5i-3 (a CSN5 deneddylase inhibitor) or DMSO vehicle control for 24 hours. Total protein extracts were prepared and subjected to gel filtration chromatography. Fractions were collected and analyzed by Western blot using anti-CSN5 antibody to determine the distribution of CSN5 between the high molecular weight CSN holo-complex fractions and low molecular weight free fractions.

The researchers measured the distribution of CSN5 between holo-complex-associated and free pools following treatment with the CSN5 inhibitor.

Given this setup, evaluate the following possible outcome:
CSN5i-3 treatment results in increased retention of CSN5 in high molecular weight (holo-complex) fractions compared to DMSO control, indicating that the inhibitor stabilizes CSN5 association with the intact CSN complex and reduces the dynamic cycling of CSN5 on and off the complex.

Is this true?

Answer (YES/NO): YES